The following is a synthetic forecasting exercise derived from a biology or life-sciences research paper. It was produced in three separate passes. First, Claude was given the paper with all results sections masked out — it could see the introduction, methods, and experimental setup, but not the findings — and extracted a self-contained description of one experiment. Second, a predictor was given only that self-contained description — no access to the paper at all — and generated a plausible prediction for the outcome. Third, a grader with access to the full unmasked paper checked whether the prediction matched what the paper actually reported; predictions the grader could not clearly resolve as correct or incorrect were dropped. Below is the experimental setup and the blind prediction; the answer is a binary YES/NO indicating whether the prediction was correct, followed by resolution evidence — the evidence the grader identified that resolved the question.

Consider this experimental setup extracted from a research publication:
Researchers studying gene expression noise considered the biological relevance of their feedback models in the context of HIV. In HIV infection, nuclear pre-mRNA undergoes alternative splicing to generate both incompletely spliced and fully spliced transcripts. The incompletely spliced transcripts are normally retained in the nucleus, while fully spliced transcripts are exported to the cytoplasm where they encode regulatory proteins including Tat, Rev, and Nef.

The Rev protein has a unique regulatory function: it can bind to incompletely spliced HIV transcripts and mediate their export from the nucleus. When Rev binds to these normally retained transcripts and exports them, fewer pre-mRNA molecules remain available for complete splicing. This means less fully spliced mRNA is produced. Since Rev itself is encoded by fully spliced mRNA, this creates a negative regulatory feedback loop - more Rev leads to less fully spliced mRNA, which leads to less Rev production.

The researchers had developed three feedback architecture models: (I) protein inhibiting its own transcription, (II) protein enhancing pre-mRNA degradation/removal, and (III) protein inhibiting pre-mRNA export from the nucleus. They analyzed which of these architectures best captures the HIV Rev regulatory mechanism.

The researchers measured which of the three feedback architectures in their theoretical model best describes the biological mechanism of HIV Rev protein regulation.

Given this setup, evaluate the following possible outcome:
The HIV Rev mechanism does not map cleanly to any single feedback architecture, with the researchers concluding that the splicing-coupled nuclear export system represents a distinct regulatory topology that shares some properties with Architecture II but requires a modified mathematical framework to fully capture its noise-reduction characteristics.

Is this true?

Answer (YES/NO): NO